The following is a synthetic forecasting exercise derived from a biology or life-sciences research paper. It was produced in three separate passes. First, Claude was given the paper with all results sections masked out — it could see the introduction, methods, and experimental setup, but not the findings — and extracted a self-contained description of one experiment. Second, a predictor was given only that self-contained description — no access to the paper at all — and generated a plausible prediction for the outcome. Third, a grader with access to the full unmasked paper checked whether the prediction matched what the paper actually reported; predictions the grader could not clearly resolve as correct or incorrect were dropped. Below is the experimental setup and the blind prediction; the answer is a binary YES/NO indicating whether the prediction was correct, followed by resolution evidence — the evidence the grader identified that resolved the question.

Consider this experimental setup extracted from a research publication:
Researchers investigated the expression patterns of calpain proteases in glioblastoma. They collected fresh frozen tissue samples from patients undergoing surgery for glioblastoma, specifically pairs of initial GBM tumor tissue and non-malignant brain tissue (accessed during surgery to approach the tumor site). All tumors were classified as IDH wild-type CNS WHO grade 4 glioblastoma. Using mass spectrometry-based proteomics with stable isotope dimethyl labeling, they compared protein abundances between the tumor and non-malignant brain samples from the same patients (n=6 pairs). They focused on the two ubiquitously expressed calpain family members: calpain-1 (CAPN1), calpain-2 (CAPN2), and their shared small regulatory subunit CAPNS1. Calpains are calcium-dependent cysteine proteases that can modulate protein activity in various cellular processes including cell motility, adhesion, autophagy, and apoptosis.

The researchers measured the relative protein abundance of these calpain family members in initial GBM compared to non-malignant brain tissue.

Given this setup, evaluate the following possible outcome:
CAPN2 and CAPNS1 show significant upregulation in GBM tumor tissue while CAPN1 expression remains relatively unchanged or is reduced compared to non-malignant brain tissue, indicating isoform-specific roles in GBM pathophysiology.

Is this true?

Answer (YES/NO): YES